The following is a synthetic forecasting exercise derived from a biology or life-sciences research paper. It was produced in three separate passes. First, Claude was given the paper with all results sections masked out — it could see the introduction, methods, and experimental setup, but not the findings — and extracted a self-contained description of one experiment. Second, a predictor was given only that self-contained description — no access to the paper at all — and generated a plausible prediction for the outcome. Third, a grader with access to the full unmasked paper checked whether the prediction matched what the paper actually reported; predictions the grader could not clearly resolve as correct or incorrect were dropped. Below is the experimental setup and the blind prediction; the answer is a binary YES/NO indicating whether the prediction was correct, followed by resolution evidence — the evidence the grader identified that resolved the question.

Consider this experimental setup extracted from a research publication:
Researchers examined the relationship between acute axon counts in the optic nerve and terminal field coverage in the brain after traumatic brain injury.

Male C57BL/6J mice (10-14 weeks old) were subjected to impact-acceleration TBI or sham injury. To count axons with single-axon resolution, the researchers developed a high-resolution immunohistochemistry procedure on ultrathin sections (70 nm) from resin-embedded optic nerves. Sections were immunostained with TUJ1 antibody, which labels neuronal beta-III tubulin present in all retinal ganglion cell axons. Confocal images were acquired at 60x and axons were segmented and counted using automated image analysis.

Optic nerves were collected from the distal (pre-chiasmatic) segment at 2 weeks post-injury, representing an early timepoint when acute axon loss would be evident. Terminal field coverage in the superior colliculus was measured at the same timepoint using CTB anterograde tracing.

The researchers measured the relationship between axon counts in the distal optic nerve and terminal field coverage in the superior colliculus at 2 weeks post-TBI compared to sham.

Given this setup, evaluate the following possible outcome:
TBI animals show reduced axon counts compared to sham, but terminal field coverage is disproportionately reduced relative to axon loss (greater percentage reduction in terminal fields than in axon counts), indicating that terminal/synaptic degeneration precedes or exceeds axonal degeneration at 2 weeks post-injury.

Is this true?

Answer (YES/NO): NO